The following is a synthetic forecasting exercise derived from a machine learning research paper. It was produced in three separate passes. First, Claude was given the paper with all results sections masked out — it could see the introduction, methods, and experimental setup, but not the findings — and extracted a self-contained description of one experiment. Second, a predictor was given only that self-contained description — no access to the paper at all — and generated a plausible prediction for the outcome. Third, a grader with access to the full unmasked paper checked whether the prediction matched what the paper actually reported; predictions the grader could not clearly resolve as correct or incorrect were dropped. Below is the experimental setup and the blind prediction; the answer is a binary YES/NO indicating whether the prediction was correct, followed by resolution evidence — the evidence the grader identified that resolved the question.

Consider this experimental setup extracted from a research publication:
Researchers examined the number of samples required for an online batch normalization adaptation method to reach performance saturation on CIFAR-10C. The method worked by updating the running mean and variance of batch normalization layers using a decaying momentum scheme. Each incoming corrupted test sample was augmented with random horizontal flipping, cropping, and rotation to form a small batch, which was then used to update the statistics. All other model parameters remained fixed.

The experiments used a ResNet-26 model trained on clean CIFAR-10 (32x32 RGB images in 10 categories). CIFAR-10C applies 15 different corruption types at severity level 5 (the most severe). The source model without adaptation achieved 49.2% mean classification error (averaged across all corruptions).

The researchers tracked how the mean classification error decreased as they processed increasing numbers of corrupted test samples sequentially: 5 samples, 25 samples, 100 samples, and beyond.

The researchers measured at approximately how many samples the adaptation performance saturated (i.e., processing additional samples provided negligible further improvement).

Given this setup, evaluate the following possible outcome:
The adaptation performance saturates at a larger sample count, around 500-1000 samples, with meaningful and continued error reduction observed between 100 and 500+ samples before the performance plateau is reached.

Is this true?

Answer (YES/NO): NO